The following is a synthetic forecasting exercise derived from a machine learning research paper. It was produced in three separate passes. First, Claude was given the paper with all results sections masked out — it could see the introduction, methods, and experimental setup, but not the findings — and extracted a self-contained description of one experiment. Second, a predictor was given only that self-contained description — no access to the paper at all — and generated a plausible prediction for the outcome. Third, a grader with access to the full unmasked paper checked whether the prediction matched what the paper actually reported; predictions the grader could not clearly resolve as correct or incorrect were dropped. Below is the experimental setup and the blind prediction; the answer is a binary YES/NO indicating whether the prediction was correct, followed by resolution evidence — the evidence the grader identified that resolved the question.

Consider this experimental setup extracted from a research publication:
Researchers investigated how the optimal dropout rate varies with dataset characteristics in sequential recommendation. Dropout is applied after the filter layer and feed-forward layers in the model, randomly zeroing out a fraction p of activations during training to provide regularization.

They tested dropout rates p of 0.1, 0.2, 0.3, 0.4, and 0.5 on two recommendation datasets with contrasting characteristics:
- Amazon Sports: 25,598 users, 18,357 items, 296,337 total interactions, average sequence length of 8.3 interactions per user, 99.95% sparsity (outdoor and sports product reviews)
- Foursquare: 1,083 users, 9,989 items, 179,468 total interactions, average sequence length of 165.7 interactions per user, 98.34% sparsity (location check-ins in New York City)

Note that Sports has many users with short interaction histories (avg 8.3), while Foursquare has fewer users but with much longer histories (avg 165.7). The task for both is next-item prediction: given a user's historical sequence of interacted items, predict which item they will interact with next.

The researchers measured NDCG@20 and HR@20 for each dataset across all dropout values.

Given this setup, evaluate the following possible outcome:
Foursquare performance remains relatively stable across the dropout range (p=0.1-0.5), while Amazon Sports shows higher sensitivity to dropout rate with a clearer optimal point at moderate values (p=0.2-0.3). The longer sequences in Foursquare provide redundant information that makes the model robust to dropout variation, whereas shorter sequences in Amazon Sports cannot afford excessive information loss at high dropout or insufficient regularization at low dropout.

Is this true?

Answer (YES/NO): NO